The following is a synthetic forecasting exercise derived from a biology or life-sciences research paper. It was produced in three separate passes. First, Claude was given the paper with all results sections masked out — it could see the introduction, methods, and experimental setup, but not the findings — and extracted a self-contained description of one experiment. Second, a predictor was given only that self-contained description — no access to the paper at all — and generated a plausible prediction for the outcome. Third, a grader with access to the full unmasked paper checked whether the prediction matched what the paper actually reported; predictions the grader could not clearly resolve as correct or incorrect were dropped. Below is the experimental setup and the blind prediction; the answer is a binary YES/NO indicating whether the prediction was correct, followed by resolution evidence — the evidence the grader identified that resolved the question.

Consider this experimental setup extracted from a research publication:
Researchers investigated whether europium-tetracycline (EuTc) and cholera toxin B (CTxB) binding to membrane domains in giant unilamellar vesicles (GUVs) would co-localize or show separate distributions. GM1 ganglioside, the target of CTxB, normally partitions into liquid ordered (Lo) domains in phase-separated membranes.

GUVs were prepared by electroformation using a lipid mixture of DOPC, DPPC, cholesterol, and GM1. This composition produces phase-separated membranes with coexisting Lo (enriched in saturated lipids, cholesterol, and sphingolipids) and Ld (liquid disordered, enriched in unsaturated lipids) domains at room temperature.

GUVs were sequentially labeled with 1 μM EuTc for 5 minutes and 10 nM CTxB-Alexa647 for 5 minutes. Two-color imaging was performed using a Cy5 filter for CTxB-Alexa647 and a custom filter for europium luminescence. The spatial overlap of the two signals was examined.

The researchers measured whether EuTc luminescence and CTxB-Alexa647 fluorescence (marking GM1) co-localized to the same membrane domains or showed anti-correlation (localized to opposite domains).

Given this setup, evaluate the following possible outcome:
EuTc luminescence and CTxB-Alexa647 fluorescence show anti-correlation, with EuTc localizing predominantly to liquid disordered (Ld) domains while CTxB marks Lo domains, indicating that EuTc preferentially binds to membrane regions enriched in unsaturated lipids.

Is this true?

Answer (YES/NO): NO